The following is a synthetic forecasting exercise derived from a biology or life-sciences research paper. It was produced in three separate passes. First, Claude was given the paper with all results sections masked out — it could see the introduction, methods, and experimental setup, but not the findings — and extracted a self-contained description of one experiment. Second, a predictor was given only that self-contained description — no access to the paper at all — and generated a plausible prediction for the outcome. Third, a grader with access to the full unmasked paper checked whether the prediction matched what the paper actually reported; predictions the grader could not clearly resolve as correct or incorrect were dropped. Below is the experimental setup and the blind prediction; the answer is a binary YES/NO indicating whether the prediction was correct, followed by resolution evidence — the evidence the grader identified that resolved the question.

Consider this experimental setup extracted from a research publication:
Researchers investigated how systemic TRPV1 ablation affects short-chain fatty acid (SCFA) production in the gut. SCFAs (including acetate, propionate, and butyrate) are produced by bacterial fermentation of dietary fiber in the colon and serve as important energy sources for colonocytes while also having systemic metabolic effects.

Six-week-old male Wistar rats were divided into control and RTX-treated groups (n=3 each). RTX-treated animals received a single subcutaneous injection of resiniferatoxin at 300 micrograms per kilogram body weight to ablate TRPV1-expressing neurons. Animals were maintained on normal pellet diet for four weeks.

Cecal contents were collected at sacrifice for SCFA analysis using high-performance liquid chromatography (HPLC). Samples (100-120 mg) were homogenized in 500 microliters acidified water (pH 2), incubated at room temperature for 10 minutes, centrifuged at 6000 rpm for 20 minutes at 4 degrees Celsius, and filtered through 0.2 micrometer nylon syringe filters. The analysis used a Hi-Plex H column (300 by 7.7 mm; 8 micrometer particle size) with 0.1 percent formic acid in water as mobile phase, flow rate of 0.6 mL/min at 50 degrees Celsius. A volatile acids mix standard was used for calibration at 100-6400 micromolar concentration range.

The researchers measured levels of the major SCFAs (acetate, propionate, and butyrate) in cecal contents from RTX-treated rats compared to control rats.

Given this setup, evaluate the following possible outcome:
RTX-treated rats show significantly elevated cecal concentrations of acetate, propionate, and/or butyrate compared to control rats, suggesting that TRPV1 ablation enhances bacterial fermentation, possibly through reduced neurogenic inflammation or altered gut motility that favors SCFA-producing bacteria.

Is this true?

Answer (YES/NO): NO